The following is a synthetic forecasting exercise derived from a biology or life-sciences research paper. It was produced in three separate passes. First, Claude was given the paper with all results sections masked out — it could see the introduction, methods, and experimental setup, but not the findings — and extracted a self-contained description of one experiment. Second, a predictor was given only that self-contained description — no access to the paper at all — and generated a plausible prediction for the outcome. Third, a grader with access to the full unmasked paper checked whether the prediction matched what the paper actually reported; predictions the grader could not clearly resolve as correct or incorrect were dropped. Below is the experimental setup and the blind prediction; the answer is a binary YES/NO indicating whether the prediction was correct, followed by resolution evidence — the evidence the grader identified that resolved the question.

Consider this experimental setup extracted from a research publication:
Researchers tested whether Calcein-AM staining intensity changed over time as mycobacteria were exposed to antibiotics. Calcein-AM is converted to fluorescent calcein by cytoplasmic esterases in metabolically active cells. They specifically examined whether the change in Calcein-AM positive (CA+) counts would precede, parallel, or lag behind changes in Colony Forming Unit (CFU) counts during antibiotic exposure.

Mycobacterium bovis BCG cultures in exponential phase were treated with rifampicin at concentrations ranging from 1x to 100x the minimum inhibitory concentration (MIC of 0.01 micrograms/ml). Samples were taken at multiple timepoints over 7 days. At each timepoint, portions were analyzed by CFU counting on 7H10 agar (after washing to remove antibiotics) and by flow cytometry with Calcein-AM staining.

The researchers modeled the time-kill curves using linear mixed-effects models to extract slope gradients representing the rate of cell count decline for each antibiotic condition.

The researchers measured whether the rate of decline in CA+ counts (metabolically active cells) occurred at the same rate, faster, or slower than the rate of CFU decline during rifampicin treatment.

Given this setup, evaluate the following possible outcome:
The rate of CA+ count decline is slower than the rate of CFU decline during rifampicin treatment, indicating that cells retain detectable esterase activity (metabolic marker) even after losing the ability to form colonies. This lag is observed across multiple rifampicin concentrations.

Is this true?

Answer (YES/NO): YES